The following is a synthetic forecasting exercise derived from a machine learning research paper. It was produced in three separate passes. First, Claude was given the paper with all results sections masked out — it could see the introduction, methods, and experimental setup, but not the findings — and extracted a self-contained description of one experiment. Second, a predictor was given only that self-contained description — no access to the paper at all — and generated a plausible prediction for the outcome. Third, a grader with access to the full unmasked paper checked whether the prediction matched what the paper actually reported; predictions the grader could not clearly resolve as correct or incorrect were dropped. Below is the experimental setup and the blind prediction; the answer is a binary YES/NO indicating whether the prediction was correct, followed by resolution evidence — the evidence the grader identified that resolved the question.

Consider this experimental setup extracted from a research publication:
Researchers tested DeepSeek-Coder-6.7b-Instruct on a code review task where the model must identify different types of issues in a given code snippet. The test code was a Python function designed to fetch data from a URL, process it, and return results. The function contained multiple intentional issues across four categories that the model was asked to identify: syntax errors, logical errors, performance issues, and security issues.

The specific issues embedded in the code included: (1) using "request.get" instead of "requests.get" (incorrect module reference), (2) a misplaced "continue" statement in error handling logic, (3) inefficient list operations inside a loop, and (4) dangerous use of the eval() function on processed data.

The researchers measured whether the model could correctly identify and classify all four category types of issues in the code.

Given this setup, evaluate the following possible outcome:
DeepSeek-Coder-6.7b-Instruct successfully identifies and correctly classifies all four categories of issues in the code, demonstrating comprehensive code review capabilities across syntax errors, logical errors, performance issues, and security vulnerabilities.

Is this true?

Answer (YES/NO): NO